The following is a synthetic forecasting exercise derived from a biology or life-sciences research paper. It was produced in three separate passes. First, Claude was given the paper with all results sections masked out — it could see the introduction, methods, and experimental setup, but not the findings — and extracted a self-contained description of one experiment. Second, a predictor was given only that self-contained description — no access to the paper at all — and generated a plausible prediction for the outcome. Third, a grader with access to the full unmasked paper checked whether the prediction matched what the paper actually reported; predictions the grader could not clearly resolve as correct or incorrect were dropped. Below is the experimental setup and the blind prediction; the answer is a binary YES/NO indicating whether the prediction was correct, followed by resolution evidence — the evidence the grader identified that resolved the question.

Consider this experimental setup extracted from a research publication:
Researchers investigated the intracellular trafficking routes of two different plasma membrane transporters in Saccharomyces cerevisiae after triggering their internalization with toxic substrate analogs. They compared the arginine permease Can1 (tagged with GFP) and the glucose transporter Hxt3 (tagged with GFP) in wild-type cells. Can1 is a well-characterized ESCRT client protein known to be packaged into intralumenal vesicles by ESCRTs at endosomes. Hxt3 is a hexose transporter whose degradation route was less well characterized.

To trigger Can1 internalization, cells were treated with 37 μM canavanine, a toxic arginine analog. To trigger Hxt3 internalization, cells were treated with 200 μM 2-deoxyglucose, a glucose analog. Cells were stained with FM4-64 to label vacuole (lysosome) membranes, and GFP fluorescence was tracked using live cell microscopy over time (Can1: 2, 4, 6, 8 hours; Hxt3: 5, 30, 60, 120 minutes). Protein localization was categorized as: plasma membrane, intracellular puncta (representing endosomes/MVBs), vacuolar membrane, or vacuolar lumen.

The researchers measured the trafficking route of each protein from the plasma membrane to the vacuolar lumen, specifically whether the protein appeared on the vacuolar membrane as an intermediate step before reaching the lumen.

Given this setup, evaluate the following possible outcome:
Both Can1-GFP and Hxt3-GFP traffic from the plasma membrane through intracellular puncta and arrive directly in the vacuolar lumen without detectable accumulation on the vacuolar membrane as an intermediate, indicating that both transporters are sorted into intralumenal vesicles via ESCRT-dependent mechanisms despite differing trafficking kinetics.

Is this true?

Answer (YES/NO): NO